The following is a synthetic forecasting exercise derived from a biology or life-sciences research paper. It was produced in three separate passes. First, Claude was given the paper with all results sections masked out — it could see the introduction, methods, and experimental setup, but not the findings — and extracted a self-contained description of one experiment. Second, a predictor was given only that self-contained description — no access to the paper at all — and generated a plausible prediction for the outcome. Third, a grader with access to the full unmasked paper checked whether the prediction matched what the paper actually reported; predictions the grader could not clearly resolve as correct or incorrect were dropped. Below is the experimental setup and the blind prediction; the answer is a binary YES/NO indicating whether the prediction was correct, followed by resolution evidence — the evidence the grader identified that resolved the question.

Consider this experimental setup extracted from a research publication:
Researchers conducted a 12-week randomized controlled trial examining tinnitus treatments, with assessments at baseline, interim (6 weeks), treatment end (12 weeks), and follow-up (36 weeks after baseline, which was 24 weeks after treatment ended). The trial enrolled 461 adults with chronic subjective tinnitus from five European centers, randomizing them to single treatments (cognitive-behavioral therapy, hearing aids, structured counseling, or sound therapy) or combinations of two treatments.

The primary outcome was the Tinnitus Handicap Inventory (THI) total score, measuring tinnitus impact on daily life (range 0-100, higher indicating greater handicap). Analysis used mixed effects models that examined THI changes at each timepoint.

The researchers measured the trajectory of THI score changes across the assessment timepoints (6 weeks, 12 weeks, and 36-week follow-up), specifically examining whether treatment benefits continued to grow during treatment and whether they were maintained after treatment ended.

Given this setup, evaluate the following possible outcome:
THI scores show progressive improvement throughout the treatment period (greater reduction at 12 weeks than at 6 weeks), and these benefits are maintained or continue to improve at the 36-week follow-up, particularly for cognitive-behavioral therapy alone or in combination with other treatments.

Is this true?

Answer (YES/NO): NO